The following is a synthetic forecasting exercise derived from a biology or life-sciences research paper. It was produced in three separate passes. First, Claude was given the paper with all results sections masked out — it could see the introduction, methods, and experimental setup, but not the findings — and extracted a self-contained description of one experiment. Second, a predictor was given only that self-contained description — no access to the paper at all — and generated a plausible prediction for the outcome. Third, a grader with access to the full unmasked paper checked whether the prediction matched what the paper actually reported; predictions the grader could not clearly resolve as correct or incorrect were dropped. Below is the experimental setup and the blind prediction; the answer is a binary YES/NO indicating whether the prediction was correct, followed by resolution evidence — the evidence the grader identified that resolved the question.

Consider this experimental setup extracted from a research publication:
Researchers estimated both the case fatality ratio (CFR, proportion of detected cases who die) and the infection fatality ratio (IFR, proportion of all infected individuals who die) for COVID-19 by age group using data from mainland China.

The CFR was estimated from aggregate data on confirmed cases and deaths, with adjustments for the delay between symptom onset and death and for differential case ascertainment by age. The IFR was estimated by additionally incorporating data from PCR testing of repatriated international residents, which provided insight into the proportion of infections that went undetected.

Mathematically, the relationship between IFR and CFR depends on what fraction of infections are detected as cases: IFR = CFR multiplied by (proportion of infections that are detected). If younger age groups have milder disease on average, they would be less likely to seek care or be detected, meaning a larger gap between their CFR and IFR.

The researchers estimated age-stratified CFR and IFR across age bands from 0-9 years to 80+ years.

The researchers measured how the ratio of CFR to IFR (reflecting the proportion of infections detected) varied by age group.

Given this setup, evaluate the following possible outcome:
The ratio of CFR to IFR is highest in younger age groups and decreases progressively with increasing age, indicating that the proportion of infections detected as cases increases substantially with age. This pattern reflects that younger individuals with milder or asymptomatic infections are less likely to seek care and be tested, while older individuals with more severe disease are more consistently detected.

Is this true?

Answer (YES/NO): YES